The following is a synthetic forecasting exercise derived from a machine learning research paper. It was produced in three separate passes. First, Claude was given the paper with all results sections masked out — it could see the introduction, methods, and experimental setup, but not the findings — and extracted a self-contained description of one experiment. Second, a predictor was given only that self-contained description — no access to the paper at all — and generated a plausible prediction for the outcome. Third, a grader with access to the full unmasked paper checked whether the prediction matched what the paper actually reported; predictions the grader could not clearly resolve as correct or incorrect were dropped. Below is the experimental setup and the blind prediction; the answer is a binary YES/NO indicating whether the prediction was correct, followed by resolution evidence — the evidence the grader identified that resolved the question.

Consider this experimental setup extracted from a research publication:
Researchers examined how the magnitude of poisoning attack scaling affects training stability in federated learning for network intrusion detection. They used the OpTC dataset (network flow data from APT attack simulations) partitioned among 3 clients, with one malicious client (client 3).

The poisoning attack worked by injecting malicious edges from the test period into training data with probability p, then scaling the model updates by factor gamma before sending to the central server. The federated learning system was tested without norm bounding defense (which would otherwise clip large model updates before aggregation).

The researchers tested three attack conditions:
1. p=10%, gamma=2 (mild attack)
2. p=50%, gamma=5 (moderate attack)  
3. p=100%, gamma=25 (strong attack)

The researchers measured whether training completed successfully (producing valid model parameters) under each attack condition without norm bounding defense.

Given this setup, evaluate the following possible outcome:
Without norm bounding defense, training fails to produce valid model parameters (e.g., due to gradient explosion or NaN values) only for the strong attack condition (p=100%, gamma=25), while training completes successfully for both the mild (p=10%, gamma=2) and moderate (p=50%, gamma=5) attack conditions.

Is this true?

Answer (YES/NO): NO